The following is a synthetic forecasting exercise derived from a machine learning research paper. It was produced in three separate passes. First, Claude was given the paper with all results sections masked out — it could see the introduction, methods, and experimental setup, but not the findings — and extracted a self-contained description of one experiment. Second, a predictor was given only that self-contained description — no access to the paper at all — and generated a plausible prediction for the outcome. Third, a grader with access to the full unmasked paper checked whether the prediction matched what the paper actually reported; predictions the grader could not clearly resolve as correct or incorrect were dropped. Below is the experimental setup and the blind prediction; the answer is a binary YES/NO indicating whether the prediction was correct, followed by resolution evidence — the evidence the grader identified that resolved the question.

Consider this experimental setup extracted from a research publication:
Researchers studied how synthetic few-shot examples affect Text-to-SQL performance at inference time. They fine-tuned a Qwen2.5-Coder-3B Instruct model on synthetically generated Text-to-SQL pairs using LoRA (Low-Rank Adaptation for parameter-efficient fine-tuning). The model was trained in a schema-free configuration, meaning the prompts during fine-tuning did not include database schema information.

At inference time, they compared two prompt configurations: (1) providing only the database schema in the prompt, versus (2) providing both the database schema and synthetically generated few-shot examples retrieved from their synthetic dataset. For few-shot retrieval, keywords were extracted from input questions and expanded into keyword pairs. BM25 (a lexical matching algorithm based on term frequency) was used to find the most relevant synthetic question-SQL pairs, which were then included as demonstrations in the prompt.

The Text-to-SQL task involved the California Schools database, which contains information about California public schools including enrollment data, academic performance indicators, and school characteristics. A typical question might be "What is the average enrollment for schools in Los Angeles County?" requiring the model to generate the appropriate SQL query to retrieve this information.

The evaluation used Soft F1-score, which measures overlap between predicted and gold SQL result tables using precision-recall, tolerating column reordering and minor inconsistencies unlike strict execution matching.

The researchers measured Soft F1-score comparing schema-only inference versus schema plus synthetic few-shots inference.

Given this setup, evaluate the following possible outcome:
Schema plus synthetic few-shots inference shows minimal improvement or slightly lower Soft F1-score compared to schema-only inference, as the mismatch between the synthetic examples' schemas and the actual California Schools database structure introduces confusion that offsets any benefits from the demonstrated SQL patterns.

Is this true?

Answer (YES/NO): NO